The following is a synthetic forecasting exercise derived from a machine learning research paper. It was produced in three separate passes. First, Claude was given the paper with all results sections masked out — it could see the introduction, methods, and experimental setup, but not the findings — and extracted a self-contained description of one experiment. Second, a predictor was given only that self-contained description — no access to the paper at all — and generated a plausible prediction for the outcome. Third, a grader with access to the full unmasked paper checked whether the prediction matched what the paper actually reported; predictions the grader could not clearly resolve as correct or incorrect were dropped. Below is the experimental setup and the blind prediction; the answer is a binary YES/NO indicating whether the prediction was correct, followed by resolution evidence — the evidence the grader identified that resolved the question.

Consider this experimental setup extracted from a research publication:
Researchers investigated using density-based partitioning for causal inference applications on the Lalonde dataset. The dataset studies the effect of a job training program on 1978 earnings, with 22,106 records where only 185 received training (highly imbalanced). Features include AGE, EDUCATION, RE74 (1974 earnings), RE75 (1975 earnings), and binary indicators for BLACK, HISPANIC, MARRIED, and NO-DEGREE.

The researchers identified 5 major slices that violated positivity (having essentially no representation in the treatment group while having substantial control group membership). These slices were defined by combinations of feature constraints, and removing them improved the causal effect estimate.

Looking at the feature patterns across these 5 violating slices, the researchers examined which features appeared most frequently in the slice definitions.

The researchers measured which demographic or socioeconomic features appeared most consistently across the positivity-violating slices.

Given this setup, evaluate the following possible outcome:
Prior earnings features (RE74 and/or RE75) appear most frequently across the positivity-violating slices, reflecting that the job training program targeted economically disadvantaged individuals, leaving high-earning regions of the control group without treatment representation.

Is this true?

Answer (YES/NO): NO